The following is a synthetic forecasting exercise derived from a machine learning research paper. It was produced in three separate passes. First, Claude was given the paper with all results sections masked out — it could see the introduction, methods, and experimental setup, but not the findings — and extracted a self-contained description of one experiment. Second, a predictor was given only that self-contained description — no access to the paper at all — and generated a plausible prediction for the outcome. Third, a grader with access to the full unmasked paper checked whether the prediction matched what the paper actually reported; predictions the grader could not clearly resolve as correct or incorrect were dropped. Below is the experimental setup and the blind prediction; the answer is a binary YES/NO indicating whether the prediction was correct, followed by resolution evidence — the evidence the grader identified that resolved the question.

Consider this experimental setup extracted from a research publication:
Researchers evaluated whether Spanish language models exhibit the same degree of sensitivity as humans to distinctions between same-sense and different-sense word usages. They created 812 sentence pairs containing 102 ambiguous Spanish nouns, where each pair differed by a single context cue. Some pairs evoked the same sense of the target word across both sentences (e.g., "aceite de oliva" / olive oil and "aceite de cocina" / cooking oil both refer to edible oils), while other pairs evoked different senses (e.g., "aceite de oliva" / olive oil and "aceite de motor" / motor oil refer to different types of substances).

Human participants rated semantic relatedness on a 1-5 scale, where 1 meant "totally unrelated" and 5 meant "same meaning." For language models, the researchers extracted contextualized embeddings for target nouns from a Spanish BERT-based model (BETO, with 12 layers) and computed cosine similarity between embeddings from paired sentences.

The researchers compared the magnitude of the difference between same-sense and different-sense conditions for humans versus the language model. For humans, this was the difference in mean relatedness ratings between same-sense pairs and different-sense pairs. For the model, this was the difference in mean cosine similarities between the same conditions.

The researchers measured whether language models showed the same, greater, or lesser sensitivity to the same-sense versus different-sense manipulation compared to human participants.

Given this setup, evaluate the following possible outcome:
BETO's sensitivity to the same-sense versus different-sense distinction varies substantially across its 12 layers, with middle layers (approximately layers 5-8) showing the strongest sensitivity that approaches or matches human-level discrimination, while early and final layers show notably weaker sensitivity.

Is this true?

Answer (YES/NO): NO